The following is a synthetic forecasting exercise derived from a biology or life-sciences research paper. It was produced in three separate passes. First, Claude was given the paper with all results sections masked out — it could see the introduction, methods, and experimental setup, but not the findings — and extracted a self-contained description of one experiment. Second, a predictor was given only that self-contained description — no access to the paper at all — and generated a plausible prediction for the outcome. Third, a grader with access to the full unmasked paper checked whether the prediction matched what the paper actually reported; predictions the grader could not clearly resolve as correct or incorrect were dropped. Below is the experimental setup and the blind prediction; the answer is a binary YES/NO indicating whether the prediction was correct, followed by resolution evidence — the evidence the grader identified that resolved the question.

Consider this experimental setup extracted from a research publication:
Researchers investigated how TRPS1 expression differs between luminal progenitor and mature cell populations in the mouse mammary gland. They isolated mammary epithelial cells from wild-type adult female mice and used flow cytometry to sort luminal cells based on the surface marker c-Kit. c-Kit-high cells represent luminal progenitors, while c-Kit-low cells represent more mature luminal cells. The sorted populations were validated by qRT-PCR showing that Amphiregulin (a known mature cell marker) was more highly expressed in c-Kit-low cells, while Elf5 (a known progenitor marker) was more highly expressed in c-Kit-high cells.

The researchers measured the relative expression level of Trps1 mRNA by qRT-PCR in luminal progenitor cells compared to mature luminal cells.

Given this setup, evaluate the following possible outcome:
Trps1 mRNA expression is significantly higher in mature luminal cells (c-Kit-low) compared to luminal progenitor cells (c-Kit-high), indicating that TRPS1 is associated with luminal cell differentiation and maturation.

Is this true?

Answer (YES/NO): NO